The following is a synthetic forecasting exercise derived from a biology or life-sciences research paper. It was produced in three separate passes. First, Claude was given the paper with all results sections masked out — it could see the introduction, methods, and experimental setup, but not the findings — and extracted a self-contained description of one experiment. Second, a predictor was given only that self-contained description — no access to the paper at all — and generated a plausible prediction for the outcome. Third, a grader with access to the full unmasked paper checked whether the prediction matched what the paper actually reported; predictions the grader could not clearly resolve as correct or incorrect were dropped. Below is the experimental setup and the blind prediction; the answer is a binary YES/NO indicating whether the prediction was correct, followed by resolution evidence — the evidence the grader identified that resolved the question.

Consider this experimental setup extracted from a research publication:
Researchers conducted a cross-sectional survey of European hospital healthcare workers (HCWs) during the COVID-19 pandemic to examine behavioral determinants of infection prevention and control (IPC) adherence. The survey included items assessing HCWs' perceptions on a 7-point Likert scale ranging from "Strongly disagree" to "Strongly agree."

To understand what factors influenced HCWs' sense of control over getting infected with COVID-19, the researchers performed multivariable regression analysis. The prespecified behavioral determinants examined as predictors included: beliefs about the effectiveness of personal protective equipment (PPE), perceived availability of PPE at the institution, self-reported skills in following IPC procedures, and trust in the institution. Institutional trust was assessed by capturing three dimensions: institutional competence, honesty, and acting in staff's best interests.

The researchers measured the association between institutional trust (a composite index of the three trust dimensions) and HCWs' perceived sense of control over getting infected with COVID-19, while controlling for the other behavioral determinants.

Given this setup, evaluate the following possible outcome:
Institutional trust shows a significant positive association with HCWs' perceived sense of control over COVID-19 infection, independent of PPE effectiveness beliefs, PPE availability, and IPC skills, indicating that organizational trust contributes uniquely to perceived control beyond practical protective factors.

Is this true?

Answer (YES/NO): YES